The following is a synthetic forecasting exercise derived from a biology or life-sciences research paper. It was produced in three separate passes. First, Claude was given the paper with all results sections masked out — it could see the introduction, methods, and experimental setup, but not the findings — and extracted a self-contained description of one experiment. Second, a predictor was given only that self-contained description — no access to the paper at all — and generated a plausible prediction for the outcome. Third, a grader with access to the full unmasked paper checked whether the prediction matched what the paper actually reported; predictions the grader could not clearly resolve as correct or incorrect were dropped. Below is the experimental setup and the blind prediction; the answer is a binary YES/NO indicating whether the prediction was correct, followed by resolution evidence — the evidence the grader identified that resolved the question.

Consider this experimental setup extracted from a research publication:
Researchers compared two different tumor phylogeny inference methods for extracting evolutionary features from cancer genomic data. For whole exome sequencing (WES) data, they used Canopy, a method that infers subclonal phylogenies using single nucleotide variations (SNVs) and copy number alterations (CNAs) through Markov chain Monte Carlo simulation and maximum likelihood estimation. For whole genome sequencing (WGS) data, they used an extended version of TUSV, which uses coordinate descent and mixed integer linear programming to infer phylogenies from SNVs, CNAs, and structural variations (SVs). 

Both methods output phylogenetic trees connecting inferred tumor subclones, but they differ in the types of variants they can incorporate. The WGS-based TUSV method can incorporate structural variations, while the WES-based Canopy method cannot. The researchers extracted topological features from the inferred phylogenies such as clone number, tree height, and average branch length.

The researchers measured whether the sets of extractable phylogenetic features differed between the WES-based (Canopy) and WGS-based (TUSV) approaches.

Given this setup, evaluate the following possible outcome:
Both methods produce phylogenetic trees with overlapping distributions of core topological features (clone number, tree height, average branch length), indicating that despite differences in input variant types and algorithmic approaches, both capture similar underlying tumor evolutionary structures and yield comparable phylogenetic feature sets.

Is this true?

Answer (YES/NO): NO